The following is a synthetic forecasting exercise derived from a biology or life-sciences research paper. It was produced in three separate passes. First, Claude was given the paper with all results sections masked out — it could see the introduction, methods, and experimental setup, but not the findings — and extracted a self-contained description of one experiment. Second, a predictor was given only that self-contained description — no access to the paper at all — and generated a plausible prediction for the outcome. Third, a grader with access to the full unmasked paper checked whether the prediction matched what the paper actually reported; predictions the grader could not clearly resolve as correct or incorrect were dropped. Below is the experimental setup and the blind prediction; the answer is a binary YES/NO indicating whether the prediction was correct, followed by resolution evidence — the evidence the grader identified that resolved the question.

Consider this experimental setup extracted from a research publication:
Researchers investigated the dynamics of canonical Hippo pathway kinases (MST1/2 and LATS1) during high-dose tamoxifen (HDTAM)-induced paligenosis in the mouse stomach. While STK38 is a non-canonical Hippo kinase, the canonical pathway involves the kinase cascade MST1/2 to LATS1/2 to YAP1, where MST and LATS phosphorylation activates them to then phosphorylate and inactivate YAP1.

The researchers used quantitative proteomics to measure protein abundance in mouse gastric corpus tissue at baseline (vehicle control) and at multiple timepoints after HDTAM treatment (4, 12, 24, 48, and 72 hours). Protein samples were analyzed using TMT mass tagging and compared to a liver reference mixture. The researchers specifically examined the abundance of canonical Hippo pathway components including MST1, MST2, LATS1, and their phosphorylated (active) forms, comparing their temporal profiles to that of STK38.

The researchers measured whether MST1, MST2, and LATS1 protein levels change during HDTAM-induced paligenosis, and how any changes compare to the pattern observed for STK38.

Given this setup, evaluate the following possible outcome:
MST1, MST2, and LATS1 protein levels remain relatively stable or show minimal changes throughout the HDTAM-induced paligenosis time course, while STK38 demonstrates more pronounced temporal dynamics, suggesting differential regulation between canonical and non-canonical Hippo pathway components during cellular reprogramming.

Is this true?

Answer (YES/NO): YES